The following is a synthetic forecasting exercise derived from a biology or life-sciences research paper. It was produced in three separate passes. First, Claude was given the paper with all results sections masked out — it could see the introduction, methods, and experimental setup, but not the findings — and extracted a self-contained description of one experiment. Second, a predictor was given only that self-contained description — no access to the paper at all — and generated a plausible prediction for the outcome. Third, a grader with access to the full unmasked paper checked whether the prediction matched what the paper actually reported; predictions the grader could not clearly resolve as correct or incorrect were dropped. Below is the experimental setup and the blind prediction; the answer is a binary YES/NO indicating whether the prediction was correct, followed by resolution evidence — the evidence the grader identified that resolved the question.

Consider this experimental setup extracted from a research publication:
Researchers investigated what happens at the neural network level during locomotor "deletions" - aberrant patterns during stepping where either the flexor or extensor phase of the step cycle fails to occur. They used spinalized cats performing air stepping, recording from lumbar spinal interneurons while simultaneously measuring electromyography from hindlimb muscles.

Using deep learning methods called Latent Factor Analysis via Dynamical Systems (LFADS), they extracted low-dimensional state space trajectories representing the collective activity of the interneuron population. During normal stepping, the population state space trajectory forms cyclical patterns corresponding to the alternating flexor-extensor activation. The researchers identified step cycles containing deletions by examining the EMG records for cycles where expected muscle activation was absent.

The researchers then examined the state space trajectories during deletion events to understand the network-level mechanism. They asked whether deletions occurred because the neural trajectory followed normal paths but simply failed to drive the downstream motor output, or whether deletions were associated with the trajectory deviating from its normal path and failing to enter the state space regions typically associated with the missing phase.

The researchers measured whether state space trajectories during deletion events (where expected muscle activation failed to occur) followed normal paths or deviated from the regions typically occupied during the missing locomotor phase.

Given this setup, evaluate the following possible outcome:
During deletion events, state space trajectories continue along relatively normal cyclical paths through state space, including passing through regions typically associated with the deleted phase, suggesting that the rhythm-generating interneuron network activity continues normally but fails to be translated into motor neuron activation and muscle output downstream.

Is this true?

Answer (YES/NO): NO